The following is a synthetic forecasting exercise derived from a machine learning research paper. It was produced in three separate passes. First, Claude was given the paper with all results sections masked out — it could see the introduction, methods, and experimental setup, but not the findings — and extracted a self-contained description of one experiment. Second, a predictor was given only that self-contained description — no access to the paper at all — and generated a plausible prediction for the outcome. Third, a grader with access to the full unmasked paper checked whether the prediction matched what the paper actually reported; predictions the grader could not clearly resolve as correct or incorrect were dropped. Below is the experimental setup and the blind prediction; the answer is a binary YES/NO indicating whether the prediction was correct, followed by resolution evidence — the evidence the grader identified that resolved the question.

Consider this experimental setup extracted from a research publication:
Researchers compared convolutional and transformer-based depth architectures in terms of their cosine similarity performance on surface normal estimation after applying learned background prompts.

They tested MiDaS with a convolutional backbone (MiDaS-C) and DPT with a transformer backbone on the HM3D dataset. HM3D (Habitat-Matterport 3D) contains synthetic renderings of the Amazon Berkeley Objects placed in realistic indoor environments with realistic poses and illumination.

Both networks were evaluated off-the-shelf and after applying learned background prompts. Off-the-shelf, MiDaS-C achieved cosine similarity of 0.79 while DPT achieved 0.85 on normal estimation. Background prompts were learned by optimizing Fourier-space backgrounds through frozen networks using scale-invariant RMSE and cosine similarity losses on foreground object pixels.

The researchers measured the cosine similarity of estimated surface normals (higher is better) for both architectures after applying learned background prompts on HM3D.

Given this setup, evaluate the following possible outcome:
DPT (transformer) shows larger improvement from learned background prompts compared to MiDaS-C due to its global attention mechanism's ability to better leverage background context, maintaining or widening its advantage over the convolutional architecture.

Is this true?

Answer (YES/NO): NO